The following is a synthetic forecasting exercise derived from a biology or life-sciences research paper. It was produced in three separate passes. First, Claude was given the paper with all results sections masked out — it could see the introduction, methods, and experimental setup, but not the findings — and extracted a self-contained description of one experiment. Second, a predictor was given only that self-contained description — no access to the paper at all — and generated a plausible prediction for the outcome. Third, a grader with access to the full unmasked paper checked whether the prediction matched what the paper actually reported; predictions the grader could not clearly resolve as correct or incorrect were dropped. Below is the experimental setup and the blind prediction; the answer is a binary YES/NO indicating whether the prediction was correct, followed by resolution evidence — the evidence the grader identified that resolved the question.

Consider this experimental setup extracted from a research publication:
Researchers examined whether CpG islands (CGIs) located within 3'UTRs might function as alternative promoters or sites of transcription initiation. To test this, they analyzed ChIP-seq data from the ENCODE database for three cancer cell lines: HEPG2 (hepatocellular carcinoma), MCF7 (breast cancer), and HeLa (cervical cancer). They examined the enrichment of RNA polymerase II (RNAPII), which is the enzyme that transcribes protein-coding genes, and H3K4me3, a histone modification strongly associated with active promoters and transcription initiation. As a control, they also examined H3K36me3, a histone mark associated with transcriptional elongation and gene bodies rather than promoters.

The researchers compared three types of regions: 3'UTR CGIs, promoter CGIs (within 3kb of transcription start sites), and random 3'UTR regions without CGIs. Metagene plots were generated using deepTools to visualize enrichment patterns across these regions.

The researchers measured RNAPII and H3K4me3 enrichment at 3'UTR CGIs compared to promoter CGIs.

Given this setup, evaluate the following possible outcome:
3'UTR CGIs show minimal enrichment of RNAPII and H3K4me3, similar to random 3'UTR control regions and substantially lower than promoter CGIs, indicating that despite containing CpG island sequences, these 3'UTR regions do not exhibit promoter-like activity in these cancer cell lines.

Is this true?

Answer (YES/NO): YES